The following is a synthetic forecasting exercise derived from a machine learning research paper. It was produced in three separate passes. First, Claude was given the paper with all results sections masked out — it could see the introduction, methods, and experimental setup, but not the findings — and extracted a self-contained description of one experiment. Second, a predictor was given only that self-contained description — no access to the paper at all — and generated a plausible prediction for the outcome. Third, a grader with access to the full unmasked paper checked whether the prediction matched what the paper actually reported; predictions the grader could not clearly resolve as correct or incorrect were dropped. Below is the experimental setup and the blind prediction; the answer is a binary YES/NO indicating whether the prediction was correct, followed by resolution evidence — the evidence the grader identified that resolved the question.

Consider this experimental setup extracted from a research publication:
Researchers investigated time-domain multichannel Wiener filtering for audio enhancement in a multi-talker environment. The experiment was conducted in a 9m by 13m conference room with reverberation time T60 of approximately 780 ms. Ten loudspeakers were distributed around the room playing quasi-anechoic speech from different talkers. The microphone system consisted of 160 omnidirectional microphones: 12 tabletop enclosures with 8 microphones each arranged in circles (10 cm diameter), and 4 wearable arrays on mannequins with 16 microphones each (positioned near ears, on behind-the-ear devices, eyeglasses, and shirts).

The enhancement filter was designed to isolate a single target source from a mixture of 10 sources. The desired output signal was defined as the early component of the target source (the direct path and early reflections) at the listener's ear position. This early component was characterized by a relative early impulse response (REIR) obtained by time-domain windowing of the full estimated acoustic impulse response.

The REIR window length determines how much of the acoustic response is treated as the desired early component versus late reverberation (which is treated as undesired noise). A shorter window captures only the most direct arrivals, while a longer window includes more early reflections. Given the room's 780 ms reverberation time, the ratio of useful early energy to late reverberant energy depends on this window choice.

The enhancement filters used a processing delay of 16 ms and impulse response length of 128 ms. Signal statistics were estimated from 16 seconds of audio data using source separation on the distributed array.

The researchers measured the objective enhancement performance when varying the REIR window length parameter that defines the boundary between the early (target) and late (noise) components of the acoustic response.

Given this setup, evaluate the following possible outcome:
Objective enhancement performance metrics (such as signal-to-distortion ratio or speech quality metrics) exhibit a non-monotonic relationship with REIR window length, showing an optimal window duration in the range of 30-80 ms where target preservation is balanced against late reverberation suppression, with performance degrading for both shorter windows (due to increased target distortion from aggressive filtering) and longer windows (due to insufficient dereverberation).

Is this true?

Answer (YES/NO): NO